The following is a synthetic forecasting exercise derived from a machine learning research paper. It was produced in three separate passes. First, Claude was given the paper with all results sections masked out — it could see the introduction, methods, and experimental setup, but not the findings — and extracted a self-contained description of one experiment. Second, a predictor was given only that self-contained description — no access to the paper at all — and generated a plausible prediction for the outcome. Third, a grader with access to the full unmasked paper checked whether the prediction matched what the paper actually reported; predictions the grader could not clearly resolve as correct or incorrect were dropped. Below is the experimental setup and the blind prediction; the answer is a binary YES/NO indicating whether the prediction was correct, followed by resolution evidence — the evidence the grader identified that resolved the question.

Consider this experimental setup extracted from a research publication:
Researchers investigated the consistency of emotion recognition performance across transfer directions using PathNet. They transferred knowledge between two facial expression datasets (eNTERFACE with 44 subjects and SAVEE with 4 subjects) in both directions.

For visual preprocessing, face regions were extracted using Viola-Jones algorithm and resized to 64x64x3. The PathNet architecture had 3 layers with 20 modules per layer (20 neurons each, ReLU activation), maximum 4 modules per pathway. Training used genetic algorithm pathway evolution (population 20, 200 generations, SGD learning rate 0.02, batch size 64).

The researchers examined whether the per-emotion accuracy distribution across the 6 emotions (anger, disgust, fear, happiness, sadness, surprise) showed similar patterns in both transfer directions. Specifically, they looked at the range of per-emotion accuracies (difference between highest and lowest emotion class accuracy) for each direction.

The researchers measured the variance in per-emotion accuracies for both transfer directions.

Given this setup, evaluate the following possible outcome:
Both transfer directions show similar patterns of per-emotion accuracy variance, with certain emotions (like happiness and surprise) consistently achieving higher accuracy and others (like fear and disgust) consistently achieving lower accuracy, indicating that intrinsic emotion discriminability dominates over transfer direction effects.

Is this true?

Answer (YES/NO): NO